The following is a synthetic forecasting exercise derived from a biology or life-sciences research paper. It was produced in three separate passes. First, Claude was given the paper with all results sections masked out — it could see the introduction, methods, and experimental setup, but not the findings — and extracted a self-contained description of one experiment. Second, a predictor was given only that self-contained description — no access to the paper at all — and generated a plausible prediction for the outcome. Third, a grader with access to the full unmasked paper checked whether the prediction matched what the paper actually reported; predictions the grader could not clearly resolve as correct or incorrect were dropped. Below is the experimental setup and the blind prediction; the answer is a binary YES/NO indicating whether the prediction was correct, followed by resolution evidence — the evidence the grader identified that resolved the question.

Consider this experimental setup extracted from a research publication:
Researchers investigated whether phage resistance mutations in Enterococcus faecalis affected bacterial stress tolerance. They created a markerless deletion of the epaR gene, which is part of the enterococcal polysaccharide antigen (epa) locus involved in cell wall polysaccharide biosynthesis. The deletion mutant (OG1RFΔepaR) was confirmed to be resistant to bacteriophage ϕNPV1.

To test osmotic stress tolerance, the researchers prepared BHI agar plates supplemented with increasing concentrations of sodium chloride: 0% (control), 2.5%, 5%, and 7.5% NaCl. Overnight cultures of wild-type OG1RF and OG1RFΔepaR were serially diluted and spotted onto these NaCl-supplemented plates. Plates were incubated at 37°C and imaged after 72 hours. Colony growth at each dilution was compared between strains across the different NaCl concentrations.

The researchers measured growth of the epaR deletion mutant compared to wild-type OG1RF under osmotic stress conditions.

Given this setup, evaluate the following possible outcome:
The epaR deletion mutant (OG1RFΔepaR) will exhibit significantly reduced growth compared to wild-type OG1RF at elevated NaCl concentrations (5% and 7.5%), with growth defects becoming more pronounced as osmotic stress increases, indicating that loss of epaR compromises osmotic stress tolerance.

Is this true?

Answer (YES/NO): NO